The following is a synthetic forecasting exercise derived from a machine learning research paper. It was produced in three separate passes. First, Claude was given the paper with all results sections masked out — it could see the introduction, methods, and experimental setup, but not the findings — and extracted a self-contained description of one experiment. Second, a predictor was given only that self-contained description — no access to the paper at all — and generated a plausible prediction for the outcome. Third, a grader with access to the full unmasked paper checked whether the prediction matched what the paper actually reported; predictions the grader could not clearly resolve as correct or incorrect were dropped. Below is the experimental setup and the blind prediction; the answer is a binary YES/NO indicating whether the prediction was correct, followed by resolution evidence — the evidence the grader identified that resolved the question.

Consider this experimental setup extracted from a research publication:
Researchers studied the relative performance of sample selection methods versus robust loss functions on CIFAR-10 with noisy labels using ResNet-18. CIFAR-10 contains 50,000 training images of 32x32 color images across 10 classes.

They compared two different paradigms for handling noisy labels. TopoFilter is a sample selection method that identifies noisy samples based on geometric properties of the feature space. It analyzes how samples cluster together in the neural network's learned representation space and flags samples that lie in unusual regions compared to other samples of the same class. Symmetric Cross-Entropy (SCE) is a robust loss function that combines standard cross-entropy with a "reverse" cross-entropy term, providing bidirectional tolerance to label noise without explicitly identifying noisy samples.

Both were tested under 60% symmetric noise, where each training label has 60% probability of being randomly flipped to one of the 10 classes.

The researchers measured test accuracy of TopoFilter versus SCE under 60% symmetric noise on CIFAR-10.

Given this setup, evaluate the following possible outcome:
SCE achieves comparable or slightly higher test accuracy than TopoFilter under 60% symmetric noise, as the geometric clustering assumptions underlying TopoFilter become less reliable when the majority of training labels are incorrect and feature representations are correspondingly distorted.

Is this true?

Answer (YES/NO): NO